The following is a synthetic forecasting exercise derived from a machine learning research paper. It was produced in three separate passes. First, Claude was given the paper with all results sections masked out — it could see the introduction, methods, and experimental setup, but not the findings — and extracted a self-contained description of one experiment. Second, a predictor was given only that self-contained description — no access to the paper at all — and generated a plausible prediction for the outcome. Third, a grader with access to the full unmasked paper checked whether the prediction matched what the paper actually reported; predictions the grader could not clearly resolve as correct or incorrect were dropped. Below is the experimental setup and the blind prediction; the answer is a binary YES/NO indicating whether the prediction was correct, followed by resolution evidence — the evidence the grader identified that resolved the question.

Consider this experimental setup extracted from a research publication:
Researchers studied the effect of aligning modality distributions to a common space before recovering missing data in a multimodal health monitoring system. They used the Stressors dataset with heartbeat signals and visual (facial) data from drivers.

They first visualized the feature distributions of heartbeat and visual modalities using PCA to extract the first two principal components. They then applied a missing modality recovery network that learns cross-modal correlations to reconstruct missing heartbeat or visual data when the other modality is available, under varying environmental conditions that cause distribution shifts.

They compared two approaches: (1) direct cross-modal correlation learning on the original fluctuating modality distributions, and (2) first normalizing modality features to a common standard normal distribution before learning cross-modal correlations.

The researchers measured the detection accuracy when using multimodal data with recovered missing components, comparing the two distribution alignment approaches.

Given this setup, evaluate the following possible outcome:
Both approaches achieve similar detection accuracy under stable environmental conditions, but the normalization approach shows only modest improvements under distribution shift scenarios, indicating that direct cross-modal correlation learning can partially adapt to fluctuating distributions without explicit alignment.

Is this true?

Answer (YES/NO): NO